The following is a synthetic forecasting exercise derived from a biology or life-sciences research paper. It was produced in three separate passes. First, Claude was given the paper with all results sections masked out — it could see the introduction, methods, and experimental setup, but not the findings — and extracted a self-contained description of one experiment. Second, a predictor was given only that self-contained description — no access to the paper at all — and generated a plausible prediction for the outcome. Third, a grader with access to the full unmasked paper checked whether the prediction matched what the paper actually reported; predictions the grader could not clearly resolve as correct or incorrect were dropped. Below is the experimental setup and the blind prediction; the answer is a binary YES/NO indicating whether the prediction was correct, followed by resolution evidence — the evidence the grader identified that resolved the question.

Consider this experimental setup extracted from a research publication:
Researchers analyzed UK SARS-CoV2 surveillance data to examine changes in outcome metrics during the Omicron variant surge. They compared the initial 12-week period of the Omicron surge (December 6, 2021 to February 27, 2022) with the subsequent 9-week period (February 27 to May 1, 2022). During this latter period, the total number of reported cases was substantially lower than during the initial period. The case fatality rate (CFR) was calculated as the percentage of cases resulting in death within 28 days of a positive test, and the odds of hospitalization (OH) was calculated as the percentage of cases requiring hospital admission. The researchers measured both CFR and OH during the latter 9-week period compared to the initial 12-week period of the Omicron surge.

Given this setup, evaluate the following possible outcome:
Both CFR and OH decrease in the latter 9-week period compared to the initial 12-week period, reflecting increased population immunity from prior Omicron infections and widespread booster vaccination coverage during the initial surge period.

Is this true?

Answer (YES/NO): NO